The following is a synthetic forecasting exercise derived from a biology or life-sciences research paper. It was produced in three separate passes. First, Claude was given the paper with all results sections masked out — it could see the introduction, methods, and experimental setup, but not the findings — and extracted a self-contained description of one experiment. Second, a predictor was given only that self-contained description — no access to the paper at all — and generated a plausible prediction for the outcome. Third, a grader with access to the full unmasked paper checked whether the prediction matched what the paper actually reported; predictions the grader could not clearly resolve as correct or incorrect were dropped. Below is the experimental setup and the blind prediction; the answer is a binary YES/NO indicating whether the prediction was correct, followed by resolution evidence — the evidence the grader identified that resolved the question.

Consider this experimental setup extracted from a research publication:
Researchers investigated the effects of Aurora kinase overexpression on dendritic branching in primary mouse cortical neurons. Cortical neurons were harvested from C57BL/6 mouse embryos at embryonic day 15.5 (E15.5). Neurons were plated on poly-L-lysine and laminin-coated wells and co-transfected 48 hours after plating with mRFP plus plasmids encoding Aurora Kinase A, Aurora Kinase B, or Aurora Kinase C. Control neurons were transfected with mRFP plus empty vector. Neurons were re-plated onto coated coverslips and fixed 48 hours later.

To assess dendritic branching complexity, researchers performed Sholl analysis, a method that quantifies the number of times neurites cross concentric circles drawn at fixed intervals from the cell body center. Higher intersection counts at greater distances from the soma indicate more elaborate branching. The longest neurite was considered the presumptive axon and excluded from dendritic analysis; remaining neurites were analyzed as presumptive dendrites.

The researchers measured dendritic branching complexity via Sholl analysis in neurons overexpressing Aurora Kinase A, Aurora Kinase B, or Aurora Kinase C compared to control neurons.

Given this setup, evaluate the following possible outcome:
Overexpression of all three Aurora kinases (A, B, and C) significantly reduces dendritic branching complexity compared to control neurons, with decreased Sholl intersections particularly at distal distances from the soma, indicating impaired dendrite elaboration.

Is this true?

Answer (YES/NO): NO